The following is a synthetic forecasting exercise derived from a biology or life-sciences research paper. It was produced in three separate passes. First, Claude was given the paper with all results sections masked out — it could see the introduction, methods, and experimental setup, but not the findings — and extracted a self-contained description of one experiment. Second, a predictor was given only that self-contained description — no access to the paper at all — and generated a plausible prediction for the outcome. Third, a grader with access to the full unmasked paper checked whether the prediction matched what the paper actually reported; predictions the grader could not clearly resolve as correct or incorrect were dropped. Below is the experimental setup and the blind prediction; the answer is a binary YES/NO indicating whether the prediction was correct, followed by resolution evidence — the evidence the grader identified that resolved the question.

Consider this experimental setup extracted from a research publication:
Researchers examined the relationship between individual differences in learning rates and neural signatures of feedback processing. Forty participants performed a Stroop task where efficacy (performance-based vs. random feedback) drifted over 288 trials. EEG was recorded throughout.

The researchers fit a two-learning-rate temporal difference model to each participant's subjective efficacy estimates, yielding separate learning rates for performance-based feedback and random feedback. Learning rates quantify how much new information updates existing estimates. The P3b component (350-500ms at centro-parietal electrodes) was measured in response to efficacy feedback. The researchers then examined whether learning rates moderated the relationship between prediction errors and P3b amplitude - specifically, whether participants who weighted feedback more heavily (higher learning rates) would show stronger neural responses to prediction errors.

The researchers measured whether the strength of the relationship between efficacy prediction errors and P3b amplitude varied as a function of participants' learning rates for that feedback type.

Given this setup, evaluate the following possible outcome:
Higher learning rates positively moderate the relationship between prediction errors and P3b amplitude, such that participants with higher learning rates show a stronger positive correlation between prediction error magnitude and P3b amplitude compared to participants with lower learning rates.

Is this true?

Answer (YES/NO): NO